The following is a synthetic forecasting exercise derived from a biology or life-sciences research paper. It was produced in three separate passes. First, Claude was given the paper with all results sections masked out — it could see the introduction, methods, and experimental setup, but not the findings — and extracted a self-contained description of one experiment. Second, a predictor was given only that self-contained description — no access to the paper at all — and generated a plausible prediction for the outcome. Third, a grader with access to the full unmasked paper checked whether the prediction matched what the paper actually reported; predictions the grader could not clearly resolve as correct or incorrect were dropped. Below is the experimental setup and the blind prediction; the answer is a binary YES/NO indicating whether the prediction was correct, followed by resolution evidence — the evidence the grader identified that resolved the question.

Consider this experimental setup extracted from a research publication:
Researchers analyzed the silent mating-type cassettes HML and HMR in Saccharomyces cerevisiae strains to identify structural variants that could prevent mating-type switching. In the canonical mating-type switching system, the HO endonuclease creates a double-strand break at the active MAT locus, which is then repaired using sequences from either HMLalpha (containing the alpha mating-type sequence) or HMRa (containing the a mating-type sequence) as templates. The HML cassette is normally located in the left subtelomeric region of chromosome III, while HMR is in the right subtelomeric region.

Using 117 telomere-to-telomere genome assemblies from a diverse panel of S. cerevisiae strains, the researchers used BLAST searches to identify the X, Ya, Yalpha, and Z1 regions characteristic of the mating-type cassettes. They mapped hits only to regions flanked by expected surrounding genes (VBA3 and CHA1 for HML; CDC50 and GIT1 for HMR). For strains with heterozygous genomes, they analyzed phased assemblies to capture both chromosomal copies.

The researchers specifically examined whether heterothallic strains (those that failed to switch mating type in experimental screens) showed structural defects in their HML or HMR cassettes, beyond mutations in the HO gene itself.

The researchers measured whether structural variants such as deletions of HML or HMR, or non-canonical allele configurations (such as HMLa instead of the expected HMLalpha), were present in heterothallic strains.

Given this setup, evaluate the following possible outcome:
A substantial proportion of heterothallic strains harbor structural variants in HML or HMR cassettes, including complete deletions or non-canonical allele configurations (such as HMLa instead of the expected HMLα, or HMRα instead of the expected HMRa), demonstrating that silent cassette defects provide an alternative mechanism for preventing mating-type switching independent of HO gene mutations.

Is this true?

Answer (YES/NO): NO